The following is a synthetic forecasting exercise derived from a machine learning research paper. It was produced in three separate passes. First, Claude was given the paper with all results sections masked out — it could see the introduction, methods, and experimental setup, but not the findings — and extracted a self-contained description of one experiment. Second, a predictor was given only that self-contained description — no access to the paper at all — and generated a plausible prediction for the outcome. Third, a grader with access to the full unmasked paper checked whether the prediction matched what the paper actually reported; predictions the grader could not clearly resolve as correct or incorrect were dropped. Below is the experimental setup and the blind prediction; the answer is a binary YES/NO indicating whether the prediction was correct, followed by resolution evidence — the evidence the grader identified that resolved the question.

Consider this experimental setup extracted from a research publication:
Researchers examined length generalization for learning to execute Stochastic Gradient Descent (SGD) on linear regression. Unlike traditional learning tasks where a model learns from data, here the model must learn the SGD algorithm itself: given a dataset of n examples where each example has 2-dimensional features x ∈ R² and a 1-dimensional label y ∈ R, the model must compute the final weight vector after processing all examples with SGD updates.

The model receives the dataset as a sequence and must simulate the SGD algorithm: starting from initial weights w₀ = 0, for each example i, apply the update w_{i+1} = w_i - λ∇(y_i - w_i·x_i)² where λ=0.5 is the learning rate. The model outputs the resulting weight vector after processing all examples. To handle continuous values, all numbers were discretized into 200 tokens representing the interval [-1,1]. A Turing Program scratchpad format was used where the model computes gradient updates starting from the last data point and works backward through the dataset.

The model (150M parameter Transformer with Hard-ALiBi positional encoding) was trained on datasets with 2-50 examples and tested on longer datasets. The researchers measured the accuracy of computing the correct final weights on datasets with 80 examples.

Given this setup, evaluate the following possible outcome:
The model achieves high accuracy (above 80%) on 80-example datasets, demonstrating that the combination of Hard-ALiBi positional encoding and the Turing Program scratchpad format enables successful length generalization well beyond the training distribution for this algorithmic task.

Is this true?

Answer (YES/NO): YES